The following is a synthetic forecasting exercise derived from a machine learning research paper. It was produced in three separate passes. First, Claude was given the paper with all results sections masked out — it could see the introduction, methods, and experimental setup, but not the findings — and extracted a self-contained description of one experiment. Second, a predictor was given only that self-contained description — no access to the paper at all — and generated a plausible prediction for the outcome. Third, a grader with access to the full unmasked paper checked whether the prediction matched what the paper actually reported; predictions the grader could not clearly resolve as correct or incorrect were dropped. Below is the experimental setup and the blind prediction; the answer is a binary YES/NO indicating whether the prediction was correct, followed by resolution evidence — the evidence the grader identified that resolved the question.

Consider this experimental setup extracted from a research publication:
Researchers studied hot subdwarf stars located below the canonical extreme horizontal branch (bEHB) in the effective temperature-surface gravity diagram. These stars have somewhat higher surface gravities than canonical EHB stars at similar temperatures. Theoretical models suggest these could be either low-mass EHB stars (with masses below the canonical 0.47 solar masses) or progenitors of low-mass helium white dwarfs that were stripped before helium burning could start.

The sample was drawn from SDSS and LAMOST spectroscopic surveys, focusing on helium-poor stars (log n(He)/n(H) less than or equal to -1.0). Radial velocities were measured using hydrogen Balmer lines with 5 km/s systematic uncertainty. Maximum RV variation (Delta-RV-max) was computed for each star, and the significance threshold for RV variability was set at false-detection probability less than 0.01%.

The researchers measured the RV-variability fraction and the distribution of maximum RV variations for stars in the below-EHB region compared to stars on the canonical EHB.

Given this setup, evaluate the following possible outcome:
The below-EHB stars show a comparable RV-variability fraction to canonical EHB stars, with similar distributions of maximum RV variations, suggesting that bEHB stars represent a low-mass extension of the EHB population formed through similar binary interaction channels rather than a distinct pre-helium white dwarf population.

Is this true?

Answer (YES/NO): NO